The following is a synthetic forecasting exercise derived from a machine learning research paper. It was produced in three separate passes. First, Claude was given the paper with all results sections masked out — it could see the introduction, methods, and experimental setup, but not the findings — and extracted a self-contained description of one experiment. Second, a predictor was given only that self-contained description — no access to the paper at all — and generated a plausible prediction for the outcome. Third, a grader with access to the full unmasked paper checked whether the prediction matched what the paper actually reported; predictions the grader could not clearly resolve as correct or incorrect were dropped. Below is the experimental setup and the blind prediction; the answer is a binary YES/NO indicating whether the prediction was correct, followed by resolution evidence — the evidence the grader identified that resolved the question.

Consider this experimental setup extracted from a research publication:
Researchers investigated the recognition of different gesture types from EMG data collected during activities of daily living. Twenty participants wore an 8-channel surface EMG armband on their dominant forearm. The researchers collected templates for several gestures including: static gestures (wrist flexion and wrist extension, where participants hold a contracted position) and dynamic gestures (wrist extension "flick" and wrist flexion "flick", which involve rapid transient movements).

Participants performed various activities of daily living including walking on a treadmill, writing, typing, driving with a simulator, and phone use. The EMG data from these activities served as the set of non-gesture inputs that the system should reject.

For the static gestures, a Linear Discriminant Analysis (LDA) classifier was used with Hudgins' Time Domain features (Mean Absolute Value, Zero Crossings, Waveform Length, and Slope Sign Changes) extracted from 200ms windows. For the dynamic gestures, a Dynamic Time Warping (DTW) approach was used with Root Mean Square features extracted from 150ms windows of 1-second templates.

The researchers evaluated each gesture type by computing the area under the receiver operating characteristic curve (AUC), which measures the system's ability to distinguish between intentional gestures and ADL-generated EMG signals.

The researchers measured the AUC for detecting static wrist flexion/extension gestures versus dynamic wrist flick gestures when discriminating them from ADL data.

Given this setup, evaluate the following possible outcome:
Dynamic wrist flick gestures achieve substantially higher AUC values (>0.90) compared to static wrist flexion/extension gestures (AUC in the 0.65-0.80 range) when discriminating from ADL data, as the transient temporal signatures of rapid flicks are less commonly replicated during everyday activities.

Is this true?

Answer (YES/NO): NO